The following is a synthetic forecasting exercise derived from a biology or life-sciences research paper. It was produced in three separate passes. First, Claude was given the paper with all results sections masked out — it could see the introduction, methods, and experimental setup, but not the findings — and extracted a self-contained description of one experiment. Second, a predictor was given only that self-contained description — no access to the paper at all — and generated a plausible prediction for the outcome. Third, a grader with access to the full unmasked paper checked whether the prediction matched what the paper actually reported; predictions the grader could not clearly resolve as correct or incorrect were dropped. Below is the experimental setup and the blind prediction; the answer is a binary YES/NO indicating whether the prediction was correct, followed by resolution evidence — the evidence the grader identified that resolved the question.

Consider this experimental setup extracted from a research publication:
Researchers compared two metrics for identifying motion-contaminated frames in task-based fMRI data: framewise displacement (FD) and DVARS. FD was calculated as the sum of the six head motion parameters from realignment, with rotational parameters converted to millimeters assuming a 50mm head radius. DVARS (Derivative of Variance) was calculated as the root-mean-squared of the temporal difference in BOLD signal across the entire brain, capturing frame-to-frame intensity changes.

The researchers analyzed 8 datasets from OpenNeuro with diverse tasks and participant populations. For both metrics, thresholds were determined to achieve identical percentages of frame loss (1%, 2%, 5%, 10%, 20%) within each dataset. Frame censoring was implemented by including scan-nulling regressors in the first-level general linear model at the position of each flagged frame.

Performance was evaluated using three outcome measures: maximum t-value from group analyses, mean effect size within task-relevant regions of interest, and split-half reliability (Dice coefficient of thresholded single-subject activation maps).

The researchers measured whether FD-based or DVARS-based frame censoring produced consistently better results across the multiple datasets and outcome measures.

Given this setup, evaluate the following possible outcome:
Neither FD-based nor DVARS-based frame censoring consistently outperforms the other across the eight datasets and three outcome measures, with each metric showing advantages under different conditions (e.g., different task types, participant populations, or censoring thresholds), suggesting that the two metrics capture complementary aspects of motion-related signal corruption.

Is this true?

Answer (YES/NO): YES